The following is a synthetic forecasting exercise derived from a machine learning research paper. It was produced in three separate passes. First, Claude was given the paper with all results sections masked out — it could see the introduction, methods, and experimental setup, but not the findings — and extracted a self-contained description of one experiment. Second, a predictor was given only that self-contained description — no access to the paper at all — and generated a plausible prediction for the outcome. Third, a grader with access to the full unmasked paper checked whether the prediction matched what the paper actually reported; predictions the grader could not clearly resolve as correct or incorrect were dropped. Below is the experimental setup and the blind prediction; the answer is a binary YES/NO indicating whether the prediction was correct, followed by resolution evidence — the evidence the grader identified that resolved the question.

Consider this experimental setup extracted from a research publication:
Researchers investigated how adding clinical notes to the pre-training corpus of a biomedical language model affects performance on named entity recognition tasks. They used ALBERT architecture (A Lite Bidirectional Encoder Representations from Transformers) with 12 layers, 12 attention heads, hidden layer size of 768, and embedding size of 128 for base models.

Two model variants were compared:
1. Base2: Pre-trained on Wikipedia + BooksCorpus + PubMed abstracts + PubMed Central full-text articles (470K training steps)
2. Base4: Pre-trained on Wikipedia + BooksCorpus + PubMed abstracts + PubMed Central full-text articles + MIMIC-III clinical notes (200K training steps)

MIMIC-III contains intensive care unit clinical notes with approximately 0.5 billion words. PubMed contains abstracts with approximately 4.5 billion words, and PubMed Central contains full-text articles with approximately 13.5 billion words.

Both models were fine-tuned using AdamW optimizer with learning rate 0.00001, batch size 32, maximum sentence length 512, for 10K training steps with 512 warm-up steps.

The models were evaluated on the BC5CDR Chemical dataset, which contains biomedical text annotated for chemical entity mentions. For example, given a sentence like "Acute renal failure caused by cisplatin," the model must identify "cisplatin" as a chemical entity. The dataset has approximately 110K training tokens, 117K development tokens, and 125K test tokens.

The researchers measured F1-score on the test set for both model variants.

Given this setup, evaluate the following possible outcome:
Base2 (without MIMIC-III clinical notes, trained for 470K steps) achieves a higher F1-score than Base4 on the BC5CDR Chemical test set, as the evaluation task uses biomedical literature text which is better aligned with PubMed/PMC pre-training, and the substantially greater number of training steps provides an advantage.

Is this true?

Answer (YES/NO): YES